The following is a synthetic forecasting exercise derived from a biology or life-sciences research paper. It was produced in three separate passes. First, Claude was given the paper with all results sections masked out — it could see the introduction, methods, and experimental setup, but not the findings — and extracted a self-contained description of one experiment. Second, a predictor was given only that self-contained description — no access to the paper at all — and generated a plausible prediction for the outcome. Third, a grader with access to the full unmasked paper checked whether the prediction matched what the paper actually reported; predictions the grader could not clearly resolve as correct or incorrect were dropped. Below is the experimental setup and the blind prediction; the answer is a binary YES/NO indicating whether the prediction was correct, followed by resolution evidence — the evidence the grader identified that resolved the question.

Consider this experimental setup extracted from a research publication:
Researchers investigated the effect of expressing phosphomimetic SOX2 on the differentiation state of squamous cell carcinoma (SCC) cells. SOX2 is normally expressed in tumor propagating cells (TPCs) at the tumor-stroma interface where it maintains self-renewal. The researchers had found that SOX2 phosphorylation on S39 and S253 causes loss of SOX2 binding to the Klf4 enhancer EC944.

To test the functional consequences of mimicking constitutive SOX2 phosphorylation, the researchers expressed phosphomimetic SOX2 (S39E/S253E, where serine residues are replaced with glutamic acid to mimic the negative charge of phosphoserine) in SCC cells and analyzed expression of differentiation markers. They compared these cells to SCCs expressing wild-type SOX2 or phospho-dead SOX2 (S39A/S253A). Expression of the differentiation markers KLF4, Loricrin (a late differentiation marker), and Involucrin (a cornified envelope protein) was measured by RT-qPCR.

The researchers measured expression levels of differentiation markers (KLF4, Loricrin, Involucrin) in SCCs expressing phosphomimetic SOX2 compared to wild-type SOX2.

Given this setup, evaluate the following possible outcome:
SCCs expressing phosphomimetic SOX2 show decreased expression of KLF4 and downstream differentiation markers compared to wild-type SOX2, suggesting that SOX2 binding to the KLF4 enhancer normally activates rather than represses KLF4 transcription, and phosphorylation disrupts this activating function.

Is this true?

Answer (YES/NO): NO